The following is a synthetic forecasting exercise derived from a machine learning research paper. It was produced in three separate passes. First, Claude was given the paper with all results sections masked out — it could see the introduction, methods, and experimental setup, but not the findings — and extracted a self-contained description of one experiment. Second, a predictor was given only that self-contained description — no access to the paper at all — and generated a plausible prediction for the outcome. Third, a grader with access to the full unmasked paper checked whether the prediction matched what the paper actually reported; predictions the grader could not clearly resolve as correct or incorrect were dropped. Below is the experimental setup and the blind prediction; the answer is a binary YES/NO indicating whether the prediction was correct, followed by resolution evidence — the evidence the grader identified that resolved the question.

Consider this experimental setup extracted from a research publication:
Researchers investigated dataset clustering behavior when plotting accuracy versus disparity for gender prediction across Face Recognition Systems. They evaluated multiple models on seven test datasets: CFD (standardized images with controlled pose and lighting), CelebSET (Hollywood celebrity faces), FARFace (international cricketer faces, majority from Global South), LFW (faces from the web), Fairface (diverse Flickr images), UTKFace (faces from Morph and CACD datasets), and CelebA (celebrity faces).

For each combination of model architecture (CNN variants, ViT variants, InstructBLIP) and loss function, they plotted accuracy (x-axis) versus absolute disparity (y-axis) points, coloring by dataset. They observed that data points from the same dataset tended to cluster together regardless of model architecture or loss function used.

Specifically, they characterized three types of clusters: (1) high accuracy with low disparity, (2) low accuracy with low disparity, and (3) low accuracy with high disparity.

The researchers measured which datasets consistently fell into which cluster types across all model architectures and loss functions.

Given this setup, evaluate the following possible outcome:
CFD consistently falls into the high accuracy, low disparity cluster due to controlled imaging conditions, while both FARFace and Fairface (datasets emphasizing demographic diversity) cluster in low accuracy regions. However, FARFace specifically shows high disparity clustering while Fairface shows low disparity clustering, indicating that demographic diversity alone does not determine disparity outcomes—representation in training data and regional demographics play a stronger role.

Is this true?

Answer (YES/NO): NO